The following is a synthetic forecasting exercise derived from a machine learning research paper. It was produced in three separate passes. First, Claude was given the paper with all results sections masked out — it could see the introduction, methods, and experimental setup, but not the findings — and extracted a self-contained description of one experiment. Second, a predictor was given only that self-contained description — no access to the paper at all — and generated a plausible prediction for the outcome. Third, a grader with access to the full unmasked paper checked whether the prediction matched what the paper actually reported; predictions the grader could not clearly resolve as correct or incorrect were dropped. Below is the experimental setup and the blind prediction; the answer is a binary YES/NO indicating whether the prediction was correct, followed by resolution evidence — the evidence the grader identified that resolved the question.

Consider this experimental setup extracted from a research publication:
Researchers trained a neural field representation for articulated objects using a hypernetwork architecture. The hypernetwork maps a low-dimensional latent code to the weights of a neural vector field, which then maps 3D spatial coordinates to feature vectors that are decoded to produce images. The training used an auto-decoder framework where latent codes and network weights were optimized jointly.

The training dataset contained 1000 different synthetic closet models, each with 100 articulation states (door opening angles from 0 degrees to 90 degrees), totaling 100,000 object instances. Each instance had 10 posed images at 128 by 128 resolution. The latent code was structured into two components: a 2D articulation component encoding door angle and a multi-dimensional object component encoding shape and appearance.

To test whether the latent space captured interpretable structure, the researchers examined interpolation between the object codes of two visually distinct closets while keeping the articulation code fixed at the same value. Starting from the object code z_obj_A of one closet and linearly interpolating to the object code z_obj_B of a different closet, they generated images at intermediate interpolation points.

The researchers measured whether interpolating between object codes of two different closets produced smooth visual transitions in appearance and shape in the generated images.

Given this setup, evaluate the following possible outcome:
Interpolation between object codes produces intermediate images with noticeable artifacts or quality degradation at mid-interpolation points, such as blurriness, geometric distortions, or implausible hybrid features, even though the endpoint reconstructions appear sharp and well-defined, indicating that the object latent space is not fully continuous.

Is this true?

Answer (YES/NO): NO